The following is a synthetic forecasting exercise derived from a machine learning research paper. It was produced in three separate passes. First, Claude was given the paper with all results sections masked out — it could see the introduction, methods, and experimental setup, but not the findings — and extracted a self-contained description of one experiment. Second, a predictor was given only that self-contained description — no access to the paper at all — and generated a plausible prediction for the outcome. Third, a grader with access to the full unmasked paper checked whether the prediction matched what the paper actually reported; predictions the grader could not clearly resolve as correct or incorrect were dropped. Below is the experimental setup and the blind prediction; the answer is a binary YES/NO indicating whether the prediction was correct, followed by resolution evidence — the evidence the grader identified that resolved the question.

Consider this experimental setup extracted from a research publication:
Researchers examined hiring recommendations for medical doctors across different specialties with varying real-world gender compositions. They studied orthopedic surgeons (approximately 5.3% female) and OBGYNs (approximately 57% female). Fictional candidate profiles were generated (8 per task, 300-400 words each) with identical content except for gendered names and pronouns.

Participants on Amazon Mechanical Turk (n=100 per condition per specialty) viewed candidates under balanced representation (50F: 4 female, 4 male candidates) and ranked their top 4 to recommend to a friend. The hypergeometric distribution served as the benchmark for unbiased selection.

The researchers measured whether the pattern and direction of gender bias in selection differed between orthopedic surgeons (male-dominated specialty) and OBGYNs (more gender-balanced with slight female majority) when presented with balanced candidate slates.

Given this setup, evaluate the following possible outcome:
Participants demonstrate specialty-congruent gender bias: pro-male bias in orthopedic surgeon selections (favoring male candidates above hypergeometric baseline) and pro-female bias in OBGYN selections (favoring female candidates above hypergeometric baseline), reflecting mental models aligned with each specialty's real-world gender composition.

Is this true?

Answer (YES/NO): NO